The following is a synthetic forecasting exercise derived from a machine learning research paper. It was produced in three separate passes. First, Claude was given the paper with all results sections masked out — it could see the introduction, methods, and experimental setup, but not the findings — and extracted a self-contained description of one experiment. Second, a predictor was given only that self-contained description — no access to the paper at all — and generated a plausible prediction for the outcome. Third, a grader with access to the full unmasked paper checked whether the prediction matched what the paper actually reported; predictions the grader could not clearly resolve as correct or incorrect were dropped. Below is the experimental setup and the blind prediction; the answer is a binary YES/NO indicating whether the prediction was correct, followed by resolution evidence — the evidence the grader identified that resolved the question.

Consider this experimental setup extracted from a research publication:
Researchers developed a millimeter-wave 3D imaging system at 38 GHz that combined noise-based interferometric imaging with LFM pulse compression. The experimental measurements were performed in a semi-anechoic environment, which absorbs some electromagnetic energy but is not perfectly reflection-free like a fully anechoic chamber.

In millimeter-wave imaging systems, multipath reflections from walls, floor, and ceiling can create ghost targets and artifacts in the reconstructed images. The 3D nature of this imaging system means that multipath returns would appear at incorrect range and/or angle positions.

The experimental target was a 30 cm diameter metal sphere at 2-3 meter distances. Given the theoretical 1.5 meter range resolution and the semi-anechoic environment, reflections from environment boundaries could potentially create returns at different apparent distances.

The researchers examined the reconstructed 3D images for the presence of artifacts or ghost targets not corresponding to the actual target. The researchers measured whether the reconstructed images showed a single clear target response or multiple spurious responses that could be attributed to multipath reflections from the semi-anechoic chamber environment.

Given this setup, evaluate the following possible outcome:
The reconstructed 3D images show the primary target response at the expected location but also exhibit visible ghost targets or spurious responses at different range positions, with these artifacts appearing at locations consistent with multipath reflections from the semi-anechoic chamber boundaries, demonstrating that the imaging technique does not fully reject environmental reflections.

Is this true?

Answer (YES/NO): NO